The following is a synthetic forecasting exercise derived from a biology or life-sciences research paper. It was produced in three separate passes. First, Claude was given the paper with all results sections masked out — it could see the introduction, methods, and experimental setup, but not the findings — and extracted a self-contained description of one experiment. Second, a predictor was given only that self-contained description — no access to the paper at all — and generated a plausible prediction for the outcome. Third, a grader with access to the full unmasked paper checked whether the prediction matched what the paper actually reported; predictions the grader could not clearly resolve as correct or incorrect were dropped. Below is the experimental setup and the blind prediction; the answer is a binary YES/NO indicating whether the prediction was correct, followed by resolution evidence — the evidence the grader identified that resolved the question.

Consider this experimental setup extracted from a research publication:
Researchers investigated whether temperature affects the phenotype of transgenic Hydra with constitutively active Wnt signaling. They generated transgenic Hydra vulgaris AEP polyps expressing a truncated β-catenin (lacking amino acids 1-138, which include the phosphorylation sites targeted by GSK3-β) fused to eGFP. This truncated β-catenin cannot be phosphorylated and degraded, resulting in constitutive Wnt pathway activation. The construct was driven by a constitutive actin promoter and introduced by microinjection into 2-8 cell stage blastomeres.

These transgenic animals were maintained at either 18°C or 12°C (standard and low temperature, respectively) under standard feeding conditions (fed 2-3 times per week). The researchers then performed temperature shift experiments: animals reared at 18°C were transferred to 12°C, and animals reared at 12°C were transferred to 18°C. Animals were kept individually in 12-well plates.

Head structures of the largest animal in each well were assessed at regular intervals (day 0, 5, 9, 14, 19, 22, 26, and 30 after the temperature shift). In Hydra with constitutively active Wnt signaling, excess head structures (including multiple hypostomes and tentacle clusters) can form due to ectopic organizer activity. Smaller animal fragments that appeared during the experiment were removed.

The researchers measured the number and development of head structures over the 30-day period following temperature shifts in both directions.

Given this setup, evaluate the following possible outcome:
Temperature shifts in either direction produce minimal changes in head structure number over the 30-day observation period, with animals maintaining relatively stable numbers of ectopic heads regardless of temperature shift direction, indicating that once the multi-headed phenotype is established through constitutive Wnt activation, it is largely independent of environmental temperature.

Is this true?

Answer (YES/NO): NO